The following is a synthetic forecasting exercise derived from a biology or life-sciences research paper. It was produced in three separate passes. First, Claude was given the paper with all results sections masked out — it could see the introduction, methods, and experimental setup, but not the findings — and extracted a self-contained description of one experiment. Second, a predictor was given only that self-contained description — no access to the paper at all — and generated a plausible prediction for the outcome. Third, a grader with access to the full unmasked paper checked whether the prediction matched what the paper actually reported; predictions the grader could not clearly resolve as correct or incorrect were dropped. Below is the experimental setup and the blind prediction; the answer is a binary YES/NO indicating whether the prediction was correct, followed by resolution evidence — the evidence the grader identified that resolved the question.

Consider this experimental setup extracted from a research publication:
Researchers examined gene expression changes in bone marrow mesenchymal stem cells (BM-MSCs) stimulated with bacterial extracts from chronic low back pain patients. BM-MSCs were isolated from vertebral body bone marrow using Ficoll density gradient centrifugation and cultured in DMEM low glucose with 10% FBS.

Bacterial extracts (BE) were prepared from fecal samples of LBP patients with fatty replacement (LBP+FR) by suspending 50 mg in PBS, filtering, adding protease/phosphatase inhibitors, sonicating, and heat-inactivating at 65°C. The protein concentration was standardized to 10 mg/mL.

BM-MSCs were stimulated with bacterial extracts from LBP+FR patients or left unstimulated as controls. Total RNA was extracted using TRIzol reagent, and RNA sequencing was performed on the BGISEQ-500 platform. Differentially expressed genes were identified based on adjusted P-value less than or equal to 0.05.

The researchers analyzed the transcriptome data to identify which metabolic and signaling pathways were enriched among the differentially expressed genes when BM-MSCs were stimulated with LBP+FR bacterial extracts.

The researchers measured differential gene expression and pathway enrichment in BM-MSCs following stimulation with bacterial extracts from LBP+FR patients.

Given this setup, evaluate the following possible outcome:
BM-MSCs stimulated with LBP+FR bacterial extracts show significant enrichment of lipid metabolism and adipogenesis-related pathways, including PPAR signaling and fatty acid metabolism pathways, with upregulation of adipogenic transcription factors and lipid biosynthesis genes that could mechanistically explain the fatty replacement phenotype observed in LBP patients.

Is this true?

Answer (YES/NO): NO